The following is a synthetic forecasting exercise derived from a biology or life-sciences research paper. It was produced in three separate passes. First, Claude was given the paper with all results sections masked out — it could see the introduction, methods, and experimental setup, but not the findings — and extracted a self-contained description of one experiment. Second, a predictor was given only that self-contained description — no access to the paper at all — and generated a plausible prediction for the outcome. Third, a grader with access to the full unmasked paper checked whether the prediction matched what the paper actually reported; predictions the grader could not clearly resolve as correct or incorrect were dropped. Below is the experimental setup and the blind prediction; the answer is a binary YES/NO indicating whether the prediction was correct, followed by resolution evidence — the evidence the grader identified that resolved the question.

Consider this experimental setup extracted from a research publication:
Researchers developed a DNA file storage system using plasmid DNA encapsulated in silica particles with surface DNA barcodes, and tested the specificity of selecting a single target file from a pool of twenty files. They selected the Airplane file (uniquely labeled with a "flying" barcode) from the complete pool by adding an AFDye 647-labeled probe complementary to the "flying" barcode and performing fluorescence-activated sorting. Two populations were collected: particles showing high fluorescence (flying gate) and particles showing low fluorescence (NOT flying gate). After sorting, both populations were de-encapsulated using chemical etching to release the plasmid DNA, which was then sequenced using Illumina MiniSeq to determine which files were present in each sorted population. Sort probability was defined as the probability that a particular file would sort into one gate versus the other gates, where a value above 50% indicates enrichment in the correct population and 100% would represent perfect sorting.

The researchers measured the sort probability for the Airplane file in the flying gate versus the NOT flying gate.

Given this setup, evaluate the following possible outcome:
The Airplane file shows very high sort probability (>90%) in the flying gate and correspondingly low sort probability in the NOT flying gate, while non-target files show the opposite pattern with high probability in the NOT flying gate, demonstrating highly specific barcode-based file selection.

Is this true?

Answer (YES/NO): NO